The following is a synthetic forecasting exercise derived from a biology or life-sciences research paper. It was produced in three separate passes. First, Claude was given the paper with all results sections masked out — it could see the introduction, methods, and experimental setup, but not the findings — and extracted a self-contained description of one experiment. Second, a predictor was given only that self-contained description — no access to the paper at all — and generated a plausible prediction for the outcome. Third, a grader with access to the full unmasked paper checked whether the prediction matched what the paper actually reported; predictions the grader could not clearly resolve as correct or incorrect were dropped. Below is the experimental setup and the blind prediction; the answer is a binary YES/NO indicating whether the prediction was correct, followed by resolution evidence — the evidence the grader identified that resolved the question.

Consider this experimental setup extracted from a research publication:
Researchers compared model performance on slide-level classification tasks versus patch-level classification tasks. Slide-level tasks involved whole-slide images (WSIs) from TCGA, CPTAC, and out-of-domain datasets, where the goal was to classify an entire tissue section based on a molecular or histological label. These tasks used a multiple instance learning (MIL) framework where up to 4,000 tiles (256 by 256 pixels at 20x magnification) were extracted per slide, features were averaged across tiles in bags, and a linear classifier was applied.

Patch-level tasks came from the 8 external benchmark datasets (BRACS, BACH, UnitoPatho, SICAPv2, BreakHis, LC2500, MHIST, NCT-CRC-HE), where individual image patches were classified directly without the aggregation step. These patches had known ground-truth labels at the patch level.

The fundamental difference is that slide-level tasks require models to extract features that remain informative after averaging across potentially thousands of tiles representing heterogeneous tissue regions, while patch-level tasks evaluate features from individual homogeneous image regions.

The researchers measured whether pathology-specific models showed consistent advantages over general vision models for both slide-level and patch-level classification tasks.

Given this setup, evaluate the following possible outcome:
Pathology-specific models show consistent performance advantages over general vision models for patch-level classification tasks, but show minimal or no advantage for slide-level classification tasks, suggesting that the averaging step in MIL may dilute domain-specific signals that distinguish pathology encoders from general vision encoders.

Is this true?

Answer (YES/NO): NO